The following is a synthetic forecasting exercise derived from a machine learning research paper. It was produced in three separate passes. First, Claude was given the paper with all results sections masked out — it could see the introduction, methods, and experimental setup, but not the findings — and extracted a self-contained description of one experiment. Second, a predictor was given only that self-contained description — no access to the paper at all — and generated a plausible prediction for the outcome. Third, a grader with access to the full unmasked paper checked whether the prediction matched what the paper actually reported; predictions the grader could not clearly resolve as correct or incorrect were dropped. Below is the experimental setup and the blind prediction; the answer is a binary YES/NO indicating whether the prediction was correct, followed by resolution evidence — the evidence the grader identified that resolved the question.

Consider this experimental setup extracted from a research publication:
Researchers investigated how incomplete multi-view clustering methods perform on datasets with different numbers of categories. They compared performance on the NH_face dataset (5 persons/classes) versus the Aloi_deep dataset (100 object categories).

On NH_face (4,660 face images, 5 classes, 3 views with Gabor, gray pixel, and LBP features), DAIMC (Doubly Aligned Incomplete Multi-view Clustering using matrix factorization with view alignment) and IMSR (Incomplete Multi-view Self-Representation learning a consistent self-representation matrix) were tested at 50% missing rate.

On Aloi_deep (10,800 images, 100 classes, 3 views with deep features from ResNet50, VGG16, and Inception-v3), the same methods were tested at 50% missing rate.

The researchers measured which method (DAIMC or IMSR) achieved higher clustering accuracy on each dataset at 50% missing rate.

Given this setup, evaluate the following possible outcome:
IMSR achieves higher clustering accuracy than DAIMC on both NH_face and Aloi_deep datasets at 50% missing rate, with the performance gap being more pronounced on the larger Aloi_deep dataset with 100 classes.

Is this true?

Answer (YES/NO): YES